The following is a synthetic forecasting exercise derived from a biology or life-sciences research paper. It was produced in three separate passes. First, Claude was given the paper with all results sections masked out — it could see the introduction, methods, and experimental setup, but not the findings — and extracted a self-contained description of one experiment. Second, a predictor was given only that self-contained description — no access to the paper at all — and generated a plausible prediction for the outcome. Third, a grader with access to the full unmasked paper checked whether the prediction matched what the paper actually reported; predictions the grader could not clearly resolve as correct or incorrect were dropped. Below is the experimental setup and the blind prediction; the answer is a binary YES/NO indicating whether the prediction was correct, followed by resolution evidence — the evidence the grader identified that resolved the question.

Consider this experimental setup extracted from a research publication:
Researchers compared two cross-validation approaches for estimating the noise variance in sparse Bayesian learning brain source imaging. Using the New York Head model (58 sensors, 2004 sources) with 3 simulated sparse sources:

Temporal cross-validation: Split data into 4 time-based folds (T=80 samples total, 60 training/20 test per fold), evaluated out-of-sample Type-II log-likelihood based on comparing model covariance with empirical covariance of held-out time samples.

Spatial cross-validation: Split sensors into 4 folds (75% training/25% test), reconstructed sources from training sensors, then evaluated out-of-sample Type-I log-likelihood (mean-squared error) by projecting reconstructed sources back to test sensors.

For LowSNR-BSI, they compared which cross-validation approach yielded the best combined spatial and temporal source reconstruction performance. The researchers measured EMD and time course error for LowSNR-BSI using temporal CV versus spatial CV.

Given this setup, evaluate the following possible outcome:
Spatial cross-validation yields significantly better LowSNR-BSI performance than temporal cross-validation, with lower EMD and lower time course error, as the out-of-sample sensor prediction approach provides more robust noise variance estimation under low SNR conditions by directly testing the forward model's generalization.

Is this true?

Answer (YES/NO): NO